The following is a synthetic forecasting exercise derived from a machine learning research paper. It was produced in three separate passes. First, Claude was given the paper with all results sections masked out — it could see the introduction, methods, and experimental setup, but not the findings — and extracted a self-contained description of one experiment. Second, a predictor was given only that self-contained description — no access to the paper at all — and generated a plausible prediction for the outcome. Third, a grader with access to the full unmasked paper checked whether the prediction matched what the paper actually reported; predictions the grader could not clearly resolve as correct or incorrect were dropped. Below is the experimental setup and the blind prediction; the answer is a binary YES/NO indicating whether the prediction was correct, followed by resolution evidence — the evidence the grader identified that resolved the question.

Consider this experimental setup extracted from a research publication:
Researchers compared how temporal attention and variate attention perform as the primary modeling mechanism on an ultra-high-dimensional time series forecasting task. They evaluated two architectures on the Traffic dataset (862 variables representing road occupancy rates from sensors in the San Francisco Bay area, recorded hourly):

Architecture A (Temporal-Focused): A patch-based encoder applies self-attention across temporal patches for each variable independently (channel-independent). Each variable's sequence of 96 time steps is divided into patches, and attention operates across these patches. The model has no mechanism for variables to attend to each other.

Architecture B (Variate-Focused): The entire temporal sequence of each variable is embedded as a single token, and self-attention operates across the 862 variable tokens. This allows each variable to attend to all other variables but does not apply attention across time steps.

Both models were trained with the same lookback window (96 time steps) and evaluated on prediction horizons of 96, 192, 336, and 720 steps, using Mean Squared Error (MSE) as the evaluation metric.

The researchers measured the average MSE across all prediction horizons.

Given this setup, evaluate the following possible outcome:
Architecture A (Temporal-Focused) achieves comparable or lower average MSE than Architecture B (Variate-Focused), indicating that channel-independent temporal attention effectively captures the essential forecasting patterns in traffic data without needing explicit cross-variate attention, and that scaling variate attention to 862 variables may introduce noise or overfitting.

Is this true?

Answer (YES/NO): NO